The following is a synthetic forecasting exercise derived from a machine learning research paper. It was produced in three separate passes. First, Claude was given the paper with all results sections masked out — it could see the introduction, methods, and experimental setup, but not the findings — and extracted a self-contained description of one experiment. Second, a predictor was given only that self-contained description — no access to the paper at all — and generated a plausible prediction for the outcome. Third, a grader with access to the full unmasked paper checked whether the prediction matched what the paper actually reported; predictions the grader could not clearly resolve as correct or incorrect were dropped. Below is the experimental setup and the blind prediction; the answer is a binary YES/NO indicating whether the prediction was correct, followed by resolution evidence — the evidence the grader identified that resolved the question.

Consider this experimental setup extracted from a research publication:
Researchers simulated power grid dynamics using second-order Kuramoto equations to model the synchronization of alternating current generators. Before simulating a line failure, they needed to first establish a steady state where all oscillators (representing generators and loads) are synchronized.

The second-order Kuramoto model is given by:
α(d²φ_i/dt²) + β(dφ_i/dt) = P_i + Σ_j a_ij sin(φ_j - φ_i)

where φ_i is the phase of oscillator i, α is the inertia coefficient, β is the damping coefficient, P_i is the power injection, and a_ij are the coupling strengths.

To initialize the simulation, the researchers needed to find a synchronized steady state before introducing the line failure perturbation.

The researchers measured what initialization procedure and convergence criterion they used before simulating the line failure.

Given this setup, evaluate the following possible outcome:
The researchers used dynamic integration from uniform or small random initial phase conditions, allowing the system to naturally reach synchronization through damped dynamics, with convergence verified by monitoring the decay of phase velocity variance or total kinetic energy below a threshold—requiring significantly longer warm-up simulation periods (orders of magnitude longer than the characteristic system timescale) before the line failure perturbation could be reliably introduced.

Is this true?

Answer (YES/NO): NO